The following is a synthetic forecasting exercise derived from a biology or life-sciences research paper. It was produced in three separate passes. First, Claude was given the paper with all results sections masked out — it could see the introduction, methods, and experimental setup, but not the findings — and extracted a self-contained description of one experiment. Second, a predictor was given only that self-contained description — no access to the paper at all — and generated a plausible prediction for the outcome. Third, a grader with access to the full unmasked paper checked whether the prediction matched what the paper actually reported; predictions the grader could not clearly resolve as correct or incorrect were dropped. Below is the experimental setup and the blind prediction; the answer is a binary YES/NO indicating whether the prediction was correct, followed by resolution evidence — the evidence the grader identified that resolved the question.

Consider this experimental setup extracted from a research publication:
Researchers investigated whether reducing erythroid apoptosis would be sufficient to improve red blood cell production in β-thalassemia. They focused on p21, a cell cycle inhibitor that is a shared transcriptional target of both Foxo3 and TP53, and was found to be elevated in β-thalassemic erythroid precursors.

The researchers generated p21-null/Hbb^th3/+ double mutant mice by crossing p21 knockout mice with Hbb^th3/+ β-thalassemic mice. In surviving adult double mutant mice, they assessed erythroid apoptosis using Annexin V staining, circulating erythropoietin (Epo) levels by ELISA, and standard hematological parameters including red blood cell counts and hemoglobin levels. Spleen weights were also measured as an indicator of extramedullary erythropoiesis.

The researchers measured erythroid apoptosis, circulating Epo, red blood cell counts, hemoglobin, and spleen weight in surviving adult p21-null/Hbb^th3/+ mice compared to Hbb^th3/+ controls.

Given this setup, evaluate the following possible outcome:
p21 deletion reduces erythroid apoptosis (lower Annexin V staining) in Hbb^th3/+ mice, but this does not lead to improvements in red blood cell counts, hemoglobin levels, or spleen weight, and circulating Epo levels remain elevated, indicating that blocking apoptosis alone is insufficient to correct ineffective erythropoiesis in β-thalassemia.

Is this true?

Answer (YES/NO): NO